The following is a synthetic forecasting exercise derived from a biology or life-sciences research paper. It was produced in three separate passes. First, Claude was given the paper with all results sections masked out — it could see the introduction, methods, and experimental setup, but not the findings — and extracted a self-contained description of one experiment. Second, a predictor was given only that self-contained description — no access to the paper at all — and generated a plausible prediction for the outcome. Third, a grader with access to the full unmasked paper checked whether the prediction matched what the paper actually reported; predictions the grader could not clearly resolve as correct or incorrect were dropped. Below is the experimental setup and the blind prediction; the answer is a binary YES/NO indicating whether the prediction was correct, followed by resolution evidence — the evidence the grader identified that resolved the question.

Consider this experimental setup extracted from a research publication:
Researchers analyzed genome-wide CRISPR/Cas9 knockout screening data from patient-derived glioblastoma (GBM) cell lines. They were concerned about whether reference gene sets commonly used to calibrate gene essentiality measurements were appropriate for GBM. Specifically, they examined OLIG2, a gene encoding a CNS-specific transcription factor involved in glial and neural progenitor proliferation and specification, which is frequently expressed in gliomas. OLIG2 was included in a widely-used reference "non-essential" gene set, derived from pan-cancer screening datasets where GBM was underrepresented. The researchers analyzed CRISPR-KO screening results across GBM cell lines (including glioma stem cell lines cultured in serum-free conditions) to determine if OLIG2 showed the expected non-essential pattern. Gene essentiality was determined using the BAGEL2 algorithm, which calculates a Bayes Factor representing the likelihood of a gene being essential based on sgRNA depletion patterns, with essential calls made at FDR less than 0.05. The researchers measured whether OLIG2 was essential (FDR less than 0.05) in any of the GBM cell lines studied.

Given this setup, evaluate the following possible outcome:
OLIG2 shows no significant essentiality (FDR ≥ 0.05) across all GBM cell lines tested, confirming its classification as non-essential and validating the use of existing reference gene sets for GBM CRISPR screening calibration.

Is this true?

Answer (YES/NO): NO